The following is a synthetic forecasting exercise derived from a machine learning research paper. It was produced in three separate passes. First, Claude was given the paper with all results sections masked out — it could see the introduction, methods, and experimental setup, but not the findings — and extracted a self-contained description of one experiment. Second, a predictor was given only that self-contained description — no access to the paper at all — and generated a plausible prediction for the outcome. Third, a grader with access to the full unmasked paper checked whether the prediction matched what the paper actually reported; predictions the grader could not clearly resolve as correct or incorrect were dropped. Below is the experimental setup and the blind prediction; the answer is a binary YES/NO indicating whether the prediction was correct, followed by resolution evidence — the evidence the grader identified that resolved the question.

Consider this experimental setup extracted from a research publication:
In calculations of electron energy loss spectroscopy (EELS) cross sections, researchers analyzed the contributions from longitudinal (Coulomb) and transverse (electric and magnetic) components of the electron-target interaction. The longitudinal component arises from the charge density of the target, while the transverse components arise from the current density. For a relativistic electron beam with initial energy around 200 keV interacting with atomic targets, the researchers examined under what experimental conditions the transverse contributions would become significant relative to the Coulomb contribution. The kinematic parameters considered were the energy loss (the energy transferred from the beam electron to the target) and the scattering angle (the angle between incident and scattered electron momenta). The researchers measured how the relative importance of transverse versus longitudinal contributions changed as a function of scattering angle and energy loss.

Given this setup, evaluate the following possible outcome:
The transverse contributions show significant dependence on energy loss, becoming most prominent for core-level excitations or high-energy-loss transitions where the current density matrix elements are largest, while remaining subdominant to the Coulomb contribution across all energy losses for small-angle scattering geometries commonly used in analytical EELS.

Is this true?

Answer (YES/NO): YES